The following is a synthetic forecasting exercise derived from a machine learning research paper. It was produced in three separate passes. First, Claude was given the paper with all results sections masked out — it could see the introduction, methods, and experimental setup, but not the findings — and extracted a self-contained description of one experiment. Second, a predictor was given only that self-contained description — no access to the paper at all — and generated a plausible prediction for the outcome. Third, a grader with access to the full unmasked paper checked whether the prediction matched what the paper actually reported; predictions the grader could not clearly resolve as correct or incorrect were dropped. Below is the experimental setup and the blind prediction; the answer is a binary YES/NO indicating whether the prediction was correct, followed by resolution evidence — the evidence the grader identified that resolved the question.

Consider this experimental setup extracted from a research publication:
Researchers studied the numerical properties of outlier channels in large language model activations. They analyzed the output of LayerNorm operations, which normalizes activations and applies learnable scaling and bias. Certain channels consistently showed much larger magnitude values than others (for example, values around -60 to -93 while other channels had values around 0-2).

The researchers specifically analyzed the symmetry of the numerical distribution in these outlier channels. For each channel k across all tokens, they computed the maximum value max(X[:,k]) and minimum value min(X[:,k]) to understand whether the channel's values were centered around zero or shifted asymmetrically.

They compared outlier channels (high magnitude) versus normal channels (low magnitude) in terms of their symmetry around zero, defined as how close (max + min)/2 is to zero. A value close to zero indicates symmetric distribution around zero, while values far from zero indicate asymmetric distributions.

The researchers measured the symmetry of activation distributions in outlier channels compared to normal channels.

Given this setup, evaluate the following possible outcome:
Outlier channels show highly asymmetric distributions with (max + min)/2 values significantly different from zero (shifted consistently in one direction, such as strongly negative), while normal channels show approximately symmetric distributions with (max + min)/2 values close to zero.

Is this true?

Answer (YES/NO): YES